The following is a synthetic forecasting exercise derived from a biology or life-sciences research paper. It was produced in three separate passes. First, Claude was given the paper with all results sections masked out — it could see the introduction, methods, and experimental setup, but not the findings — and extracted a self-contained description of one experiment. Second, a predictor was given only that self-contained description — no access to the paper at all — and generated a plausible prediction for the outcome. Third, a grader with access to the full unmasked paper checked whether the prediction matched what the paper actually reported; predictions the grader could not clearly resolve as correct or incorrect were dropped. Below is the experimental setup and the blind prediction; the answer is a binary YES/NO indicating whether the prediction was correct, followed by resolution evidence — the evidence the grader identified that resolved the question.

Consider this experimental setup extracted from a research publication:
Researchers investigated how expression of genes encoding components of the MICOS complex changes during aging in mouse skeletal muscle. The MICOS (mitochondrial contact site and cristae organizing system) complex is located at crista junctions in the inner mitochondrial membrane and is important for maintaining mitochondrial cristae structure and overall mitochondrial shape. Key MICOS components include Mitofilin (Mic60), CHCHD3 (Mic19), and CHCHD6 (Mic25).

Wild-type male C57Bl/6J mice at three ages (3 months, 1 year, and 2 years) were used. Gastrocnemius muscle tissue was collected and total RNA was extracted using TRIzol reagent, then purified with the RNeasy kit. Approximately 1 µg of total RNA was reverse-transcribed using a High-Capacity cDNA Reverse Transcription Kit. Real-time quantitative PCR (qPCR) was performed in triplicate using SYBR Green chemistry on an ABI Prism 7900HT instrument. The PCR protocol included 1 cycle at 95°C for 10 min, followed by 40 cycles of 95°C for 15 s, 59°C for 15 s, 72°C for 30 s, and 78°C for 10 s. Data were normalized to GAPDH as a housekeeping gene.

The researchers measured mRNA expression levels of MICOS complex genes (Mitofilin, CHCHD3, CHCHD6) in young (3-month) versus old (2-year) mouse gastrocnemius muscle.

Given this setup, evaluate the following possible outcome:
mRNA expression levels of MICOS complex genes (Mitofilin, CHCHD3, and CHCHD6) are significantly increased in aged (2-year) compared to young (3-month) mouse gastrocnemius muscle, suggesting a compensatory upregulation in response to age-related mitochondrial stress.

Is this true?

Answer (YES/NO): NO